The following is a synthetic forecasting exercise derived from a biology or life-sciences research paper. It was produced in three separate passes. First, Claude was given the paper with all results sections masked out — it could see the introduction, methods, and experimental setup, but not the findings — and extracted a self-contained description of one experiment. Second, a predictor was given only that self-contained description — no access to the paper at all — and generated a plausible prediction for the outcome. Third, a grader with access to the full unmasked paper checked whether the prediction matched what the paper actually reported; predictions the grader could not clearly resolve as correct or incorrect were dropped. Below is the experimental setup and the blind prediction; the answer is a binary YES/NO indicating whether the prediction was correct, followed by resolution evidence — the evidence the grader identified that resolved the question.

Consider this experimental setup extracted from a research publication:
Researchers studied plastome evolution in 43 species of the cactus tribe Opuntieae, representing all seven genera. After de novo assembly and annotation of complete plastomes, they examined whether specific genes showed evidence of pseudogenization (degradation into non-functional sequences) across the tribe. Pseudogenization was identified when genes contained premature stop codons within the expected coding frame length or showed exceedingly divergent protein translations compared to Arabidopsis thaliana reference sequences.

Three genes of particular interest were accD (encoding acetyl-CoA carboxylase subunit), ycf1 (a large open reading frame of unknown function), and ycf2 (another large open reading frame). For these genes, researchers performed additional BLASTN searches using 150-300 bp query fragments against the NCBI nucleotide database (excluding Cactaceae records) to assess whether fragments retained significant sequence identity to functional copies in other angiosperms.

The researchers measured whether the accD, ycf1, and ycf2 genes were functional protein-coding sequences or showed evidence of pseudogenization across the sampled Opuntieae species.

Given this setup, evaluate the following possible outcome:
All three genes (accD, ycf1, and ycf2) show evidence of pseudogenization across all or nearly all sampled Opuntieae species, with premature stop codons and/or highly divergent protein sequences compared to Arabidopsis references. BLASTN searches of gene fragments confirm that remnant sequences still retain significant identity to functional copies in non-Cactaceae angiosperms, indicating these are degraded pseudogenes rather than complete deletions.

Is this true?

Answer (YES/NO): YES